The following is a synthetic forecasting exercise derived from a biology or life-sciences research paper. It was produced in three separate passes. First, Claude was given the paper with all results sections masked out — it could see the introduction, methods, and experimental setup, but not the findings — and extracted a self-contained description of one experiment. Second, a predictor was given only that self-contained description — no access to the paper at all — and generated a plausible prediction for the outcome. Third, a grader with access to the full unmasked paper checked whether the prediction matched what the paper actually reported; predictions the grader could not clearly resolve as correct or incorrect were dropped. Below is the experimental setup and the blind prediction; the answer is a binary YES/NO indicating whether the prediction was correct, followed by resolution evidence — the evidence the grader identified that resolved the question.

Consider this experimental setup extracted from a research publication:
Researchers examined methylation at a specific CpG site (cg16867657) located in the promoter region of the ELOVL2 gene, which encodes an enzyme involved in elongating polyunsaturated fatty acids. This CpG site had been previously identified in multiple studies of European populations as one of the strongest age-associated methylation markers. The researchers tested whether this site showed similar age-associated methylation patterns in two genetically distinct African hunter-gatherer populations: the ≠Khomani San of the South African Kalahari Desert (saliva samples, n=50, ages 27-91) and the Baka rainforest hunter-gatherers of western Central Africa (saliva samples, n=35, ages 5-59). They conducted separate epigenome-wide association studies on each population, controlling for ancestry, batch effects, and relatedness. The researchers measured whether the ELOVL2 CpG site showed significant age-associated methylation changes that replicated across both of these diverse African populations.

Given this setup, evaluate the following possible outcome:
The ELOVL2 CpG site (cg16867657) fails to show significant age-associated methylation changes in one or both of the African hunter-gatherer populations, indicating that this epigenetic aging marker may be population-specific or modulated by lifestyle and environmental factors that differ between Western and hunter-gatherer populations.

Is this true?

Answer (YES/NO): NO